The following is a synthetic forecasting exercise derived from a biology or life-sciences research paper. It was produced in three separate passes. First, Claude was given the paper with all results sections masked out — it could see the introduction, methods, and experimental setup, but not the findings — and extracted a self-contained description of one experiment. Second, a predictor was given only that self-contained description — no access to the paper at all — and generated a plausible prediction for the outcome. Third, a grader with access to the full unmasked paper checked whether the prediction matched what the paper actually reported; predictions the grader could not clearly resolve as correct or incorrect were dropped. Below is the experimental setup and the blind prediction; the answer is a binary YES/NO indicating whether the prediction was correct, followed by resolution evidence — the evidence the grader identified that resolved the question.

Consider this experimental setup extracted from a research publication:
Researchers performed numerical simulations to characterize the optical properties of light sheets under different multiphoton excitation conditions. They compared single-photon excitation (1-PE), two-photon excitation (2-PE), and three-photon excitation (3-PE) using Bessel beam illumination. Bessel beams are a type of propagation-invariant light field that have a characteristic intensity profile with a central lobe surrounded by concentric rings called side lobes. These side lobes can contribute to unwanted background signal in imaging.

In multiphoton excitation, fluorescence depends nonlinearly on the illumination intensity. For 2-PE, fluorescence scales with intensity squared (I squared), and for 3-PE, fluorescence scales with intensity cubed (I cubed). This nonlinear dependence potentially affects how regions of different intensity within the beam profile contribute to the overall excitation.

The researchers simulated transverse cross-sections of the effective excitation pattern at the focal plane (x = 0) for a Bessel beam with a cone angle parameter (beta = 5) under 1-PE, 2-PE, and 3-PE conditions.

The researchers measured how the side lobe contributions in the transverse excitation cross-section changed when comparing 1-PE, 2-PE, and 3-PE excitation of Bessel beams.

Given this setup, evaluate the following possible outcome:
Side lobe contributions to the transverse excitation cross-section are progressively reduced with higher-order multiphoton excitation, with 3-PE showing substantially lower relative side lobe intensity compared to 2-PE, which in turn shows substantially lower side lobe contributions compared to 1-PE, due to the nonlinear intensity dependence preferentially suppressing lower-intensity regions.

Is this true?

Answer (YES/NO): YES